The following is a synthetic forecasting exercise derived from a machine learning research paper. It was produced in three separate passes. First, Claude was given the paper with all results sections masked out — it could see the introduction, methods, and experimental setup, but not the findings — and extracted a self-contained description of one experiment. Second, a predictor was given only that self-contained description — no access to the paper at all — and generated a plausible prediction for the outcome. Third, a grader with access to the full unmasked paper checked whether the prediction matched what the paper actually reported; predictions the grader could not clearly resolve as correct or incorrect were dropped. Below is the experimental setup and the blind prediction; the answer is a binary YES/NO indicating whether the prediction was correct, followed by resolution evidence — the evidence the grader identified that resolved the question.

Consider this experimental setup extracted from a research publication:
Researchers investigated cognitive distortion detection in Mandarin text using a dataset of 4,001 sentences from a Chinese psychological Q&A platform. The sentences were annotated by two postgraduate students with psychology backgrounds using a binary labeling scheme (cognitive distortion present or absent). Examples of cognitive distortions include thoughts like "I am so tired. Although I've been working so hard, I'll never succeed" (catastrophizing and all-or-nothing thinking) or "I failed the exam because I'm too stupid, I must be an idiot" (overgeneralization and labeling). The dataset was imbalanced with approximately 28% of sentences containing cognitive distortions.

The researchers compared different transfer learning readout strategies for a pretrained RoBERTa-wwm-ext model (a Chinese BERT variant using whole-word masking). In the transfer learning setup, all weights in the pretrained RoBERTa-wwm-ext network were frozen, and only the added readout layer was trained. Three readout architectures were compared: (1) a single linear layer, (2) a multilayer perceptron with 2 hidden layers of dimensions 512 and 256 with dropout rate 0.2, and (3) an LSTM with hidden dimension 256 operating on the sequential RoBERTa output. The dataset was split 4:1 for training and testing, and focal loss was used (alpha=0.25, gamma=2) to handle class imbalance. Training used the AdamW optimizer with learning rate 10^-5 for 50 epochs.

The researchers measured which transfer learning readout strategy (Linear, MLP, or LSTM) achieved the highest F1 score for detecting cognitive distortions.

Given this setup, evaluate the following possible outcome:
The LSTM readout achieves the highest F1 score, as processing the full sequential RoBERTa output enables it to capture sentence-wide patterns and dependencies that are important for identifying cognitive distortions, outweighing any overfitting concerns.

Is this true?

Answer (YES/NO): YES